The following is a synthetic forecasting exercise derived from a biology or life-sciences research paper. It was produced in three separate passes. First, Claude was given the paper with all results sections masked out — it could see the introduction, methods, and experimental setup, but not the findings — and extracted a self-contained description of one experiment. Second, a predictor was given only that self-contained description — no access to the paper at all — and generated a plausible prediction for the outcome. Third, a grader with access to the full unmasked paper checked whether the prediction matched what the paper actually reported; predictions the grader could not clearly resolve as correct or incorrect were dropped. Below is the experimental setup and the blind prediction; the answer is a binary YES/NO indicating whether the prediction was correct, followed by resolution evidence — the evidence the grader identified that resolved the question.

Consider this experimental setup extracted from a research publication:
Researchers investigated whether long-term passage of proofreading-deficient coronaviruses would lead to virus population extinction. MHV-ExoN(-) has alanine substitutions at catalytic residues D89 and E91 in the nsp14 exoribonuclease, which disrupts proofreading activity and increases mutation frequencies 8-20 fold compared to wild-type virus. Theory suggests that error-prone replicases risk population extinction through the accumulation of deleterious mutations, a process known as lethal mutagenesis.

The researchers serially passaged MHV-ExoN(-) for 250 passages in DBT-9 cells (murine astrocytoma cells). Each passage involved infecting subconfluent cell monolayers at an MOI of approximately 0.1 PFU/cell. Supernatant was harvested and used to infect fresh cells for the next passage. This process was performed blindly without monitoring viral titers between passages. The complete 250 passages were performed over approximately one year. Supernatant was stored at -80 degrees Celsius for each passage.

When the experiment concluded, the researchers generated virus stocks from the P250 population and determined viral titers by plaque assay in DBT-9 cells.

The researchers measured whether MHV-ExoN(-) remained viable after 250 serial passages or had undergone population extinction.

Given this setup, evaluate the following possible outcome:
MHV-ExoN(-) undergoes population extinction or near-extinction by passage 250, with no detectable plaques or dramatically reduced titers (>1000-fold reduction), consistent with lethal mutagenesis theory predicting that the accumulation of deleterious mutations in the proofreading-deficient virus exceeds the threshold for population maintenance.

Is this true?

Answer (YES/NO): NO